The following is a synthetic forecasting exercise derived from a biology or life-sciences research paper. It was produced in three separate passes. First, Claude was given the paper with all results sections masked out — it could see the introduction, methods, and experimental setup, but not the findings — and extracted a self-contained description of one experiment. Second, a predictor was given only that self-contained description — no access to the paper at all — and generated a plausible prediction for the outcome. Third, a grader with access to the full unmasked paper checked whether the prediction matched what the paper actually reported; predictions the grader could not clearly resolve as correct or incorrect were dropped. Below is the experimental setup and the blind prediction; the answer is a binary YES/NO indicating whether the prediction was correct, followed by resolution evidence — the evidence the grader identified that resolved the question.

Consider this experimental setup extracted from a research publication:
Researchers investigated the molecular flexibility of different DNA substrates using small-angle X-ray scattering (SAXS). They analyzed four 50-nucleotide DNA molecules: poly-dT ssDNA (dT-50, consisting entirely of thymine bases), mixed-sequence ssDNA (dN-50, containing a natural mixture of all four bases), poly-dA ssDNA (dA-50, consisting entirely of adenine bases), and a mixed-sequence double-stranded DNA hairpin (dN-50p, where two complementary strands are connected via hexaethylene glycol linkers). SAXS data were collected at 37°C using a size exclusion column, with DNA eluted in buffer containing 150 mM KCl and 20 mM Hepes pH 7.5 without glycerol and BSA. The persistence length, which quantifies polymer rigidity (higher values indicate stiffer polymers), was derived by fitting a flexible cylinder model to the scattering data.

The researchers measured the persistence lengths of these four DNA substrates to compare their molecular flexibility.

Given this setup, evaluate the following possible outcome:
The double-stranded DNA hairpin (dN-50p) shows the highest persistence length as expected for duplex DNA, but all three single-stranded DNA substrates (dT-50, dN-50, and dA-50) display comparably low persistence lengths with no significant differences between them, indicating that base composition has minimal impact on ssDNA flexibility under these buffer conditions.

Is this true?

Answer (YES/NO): NO